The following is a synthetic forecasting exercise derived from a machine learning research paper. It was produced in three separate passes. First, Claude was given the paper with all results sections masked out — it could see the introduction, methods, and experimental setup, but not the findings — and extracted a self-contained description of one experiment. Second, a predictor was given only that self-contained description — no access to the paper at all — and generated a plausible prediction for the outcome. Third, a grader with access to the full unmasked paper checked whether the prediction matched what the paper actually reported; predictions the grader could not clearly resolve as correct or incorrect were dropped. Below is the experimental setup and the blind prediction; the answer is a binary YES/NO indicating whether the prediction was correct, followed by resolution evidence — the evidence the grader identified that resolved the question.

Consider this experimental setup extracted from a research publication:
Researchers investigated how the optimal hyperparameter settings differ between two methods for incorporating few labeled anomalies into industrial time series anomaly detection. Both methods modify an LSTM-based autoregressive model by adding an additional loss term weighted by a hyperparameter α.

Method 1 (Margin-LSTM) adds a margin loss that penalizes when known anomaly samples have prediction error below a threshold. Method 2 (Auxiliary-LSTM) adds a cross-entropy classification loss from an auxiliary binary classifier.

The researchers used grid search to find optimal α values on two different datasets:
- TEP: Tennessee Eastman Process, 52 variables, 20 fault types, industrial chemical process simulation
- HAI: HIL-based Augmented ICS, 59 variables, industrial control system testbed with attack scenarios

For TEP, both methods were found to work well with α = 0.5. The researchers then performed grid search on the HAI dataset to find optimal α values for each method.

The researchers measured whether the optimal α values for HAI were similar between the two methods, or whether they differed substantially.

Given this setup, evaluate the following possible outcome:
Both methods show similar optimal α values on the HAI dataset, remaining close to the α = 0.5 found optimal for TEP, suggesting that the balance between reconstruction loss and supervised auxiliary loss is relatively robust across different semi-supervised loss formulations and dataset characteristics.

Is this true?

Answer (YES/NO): NO